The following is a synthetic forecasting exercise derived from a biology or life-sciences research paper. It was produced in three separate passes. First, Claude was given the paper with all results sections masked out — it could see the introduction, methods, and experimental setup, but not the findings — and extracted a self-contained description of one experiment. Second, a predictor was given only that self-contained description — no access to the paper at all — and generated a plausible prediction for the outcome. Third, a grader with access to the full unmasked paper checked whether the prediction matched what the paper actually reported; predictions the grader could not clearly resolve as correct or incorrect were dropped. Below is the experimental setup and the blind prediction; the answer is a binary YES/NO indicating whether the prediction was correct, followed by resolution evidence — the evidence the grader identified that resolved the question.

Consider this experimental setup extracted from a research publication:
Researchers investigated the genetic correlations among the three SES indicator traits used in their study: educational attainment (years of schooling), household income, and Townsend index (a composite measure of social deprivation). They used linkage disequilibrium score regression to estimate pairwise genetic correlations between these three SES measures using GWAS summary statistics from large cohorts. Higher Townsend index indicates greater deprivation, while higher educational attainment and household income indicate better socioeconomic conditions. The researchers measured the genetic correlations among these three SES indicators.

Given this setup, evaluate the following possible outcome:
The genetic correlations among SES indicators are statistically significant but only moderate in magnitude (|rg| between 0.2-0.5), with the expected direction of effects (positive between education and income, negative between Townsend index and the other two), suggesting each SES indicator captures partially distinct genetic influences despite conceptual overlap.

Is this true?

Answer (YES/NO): NO